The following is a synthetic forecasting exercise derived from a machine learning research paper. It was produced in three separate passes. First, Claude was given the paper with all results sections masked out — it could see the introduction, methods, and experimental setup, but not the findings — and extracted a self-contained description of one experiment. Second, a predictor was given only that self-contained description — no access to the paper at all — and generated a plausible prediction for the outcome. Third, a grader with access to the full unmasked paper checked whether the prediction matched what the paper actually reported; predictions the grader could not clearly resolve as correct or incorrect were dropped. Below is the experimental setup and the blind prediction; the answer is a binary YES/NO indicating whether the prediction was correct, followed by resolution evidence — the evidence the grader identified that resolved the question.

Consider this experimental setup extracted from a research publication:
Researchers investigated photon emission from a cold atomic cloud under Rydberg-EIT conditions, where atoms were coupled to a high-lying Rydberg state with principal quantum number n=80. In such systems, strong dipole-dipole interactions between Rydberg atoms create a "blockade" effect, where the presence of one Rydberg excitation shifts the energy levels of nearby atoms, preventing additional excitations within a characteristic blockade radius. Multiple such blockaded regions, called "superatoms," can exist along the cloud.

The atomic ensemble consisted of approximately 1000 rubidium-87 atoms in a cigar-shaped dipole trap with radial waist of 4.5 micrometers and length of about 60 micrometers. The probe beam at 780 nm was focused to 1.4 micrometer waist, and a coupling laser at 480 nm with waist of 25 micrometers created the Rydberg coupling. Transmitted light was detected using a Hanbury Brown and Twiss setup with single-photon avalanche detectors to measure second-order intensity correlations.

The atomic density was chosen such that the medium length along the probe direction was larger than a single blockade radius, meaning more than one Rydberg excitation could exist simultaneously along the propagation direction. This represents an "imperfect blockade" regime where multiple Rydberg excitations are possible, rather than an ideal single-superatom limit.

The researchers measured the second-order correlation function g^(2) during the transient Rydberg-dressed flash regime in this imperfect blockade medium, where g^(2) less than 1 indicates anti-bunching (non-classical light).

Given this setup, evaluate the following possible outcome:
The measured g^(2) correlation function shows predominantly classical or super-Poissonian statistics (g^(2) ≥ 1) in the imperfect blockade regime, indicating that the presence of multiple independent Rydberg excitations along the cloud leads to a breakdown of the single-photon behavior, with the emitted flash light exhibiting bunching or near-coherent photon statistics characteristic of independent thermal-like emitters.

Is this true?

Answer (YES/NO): NO